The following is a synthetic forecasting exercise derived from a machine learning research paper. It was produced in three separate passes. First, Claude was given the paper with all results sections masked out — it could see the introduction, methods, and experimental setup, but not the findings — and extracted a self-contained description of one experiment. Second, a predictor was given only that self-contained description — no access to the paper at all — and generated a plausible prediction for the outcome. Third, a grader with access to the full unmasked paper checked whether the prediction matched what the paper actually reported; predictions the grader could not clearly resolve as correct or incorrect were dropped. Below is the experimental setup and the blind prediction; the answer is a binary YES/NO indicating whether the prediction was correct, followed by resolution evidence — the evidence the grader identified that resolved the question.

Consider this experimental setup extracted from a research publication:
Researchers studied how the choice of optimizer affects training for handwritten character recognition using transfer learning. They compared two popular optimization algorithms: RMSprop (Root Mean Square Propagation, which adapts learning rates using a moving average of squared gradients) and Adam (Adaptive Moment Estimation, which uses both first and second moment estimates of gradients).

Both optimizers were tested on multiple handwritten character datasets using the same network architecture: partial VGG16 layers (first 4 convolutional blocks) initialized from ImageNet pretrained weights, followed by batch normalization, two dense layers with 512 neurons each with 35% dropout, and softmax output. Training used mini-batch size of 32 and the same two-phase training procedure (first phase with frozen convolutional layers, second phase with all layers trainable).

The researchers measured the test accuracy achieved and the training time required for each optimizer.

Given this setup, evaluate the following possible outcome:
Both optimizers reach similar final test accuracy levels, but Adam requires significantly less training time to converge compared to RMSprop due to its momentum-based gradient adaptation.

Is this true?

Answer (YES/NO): NO